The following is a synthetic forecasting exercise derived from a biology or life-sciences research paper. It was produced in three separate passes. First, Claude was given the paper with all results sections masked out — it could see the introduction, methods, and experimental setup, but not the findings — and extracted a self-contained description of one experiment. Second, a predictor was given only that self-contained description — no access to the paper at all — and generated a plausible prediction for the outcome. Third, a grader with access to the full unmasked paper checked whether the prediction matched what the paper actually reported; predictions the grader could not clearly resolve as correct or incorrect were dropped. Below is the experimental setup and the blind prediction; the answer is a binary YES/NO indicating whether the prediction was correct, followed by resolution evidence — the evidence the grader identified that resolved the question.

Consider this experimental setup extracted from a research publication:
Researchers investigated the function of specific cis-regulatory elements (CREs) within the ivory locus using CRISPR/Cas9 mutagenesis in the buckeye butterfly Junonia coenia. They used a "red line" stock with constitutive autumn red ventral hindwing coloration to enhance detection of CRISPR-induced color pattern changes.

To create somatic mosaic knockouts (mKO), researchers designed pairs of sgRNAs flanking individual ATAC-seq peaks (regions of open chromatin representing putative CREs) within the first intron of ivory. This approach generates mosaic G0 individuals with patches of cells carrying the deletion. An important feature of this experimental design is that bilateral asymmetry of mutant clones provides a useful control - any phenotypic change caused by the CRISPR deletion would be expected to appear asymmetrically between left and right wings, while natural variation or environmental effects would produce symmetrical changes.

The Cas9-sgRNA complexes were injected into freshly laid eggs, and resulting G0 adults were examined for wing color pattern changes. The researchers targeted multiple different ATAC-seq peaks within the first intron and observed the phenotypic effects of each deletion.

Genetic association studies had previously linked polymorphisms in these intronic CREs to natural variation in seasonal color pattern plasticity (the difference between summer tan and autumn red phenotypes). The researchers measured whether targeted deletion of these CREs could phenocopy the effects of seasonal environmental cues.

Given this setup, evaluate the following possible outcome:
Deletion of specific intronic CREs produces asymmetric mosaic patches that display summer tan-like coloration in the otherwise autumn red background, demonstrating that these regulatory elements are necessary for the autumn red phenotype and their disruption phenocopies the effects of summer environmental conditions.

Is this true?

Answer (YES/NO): YES